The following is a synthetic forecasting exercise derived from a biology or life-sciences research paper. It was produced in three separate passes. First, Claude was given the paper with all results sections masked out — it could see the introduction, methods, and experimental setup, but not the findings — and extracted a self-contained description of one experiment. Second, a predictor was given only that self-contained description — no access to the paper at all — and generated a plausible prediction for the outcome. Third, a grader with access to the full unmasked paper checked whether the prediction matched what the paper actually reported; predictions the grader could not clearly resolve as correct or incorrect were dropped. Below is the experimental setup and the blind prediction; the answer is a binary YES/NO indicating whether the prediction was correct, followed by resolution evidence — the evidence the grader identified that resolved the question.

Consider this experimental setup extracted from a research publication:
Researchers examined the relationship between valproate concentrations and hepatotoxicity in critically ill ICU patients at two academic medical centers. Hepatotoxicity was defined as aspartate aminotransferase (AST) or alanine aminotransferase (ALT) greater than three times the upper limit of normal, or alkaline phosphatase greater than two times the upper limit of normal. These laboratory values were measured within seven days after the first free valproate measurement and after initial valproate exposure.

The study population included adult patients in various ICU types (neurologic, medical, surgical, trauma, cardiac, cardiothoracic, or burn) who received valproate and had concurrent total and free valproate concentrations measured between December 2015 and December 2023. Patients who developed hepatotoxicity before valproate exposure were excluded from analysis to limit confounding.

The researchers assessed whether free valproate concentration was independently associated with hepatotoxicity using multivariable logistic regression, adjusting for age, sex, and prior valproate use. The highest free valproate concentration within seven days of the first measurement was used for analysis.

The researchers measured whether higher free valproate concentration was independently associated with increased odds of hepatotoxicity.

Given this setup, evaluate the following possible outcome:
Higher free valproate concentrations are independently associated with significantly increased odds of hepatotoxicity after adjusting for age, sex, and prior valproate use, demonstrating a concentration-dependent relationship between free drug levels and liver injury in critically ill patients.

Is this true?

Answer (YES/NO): YES